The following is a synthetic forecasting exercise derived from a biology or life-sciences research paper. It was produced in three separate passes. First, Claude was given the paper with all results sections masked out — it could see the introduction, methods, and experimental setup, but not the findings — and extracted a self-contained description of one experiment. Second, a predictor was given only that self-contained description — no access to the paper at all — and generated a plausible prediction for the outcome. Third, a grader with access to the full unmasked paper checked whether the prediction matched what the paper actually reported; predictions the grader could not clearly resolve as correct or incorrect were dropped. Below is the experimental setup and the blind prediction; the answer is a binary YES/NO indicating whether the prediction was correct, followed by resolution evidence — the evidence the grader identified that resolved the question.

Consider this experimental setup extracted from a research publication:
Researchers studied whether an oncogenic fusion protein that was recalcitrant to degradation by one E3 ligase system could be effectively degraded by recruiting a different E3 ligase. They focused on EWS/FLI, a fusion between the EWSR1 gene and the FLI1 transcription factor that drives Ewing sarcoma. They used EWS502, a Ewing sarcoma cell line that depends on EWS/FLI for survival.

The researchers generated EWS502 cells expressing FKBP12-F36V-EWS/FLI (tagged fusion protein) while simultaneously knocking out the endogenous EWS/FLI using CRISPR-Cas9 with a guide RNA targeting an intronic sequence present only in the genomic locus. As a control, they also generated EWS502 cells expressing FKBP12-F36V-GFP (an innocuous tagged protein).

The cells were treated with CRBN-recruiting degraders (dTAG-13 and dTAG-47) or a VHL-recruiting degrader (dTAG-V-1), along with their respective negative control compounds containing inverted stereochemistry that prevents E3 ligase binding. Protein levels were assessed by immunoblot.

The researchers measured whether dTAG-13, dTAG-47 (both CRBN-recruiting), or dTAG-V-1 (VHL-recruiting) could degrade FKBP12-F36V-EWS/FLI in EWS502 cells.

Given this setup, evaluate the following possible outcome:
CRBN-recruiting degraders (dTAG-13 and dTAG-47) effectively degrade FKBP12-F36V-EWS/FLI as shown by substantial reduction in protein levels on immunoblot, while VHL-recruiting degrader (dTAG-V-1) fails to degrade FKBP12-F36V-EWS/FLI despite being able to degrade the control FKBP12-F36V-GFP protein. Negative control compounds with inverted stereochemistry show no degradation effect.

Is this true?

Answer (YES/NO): NO